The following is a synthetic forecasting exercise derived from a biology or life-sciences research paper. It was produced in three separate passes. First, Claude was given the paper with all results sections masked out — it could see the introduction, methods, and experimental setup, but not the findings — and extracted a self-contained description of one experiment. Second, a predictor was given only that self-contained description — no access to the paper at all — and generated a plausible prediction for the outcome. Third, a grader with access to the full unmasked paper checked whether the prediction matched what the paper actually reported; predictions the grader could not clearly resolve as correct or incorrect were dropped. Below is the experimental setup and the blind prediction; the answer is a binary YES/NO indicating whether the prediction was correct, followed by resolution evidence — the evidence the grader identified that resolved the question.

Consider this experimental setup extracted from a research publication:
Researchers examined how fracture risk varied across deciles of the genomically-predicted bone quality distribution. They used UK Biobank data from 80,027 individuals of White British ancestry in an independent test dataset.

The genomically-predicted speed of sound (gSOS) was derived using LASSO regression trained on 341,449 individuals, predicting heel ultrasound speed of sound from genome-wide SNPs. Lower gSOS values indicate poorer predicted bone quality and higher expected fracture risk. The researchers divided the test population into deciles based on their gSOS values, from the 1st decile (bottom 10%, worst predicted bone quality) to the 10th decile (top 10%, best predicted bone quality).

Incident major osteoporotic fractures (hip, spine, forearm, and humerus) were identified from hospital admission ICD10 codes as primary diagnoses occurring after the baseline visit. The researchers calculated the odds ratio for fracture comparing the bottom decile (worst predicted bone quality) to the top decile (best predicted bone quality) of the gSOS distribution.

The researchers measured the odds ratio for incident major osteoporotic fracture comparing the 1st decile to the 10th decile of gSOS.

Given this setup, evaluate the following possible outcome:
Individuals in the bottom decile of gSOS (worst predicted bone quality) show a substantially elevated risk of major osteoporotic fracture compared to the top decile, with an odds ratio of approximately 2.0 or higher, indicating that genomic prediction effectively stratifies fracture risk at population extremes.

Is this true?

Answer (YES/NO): YES